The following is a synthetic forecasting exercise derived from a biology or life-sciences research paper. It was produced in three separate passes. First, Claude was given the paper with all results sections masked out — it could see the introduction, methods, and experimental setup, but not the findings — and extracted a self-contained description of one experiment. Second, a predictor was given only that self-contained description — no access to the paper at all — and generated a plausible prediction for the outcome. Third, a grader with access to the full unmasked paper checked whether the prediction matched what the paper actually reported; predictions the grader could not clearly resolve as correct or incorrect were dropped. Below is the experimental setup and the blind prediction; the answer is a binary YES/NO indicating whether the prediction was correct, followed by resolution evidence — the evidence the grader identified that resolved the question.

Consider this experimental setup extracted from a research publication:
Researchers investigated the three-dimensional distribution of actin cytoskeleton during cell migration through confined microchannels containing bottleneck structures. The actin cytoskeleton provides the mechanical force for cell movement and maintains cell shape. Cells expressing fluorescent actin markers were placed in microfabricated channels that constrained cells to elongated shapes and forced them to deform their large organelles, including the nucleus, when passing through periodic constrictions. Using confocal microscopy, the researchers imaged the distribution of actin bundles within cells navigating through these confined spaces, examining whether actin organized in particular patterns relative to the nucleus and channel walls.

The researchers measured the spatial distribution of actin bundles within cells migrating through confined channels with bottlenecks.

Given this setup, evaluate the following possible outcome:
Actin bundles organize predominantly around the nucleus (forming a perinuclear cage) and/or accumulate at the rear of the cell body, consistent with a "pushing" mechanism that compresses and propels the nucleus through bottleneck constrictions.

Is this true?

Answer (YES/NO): NO